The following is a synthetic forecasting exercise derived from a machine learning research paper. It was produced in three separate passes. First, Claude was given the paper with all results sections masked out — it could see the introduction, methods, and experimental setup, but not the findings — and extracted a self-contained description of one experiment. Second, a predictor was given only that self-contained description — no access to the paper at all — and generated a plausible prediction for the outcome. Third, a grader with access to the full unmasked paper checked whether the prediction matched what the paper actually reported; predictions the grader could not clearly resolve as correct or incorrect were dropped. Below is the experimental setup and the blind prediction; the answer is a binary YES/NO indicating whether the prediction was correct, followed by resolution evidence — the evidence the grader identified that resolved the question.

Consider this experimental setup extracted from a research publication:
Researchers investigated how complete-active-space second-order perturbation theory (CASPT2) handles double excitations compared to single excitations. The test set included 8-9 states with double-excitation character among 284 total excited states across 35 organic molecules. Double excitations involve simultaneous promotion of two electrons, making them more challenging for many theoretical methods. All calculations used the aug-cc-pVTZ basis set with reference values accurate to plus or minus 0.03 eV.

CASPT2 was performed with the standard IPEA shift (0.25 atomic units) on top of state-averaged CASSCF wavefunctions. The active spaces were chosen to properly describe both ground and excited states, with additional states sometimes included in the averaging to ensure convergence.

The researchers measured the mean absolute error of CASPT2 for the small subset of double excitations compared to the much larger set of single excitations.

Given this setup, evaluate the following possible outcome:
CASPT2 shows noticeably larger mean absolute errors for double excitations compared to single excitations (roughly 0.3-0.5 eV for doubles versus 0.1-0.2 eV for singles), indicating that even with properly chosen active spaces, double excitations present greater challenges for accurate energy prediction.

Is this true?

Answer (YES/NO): NO